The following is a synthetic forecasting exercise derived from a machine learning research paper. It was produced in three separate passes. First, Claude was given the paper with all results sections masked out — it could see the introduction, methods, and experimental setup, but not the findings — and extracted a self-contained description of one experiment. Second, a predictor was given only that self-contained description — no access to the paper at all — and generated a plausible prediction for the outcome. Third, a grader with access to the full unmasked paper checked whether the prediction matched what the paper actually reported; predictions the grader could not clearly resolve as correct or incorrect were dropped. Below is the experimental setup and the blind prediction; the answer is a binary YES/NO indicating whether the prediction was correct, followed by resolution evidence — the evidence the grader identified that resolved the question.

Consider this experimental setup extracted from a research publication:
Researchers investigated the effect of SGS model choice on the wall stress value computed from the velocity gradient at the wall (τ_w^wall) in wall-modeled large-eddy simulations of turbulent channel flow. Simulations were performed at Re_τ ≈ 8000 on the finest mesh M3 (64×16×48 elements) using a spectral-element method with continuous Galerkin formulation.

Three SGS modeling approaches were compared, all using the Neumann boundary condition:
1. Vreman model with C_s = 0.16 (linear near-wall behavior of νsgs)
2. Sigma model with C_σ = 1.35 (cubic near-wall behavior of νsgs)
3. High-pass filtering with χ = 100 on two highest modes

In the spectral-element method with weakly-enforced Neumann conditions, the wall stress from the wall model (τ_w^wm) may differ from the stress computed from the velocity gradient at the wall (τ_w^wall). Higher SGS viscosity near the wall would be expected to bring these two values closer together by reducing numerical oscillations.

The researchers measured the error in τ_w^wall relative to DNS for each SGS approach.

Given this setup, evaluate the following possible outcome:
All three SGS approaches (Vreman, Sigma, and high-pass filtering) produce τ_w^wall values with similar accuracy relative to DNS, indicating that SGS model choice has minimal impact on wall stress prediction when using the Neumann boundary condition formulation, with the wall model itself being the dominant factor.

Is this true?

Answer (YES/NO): NO